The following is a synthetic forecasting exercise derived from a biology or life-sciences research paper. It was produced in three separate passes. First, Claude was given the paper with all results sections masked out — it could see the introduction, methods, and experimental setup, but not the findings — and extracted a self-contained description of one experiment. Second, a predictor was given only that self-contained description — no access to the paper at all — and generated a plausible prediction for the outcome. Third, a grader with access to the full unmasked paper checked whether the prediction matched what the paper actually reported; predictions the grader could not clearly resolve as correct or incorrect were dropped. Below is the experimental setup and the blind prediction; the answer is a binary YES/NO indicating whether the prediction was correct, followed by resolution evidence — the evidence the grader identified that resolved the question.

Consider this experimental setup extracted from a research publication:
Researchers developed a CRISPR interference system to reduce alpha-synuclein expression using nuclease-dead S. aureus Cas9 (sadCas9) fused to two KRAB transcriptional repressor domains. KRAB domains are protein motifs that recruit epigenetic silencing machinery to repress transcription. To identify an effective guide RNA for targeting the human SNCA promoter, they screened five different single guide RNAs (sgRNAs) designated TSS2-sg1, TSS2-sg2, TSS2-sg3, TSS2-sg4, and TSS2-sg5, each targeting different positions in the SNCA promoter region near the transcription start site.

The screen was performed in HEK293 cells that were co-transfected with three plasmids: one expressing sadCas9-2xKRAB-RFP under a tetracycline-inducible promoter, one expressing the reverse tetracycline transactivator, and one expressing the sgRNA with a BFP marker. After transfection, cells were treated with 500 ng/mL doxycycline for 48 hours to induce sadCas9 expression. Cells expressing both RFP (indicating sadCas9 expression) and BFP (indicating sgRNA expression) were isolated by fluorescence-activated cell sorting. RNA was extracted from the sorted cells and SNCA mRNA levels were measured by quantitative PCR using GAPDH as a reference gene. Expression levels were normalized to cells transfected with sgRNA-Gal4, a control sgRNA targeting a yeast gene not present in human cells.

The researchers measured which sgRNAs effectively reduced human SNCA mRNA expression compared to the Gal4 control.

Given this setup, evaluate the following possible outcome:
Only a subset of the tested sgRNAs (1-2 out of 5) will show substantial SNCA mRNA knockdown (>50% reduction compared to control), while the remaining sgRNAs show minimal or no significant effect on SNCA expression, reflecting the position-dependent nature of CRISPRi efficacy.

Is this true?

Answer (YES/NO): NO